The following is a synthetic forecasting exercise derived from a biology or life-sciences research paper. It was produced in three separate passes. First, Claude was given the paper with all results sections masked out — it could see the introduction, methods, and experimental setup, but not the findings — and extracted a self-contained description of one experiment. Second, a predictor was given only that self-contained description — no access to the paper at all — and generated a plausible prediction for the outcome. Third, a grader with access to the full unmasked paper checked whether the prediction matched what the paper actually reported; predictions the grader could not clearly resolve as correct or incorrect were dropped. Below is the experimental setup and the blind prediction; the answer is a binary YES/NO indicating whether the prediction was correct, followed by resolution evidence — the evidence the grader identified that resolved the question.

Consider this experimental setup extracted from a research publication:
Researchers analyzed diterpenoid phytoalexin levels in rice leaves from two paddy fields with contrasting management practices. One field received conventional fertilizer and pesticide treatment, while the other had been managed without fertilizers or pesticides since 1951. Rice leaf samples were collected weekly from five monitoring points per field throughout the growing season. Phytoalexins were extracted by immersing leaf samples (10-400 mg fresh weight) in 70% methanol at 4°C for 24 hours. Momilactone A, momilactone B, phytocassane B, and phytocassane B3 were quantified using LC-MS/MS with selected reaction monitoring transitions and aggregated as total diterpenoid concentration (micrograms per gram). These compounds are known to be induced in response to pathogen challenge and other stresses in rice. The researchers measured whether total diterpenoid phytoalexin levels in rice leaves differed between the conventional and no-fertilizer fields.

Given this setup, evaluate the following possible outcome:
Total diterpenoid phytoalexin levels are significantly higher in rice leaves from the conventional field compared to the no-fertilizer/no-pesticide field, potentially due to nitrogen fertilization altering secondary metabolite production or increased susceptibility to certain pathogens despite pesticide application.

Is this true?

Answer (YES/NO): NO